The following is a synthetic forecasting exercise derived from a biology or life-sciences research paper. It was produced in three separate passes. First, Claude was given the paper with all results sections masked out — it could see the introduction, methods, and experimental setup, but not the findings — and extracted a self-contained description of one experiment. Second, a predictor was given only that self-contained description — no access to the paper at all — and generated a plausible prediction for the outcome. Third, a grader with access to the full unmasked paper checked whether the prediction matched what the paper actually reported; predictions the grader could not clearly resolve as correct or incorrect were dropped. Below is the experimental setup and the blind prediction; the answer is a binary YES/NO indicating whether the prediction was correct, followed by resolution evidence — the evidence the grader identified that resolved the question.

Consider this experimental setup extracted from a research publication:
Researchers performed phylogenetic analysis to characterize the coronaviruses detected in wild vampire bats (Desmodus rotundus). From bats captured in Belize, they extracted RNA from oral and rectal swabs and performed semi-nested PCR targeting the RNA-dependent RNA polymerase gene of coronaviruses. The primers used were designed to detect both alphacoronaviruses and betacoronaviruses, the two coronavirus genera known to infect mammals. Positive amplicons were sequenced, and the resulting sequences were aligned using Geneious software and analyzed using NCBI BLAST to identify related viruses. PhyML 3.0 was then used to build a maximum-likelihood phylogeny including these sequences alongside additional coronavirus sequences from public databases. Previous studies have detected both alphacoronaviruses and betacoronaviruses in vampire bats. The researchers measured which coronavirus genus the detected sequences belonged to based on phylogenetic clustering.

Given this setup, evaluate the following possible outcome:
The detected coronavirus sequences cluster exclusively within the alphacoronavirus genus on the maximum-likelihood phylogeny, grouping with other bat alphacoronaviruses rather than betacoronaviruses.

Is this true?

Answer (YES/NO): NO